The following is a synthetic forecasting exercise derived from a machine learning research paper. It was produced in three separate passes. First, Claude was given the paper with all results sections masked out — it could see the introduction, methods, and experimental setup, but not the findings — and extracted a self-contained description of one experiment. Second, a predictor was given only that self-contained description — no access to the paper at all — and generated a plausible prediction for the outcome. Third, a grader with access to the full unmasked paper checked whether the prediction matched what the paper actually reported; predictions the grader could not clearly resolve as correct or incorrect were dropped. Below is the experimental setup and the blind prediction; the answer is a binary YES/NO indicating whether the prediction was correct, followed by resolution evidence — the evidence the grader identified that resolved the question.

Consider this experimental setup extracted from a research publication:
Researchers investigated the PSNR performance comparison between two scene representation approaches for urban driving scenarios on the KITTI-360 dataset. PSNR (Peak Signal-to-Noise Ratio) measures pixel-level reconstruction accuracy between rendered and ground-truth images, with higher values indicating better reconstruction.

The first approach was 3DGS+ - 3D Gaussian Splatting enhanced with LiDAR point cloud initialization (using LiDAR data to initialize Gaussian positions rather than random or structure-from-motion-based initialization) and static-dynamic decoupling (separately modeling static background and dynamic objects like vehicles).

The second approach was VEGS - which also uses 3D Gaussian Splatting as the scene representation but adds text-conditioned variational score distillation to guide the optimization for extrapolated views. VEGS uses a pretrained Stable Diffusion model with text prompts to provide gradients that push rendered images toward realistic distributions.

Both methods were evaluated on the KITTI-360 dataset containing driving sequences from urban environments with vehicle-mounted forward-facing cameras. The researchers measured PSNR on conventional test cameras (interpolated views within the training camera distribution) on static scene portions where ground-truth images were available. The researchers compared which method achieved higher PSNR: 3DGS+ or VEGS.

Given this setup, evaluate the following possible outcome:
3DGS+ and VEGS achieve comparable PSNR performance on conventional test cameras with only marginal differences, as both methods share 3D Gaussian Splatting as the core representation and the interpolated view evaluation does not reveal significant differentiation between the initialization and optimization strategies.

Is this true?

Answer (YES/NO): YES